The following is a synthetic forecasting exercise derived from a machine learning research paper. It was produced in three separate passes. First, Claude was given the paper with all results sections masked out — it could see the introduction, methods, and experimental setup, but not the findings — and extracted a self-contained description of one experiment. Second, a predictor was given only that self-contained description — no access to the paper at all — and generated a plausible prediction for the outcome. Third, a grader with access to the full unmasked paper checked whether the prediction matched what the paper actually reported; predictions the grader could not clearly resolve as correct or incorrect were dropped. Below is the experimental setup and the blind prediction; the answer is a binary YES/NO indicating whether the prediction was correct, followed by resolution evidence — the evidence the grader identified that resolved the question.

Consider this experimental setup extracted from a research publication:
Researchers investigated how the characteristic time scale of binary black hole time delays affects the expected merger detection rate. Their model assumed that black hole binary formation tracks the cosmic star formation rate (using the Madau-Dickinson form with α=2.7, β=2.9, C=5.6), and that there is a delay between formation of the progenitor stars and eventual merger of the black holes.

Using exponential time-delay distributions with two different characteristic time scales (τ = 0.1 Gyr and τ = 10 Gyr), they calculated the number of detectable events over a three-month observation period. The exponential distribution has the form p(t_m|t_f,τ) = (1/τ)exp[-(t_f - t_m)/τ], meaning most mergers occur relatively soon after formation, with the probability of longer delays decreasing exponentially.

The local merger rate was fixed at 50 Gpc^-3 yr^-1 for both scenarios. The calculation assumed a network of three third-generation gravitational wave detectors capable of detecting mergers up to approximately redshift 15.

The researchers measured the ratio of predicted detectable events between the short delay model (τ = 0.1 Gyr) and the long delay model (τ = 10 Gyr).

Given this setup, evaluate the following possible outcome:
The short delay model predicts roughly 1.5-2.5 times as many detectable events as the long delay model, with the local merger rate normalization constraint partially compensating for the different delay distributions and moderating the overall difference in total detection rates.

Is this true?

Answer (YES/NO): NO